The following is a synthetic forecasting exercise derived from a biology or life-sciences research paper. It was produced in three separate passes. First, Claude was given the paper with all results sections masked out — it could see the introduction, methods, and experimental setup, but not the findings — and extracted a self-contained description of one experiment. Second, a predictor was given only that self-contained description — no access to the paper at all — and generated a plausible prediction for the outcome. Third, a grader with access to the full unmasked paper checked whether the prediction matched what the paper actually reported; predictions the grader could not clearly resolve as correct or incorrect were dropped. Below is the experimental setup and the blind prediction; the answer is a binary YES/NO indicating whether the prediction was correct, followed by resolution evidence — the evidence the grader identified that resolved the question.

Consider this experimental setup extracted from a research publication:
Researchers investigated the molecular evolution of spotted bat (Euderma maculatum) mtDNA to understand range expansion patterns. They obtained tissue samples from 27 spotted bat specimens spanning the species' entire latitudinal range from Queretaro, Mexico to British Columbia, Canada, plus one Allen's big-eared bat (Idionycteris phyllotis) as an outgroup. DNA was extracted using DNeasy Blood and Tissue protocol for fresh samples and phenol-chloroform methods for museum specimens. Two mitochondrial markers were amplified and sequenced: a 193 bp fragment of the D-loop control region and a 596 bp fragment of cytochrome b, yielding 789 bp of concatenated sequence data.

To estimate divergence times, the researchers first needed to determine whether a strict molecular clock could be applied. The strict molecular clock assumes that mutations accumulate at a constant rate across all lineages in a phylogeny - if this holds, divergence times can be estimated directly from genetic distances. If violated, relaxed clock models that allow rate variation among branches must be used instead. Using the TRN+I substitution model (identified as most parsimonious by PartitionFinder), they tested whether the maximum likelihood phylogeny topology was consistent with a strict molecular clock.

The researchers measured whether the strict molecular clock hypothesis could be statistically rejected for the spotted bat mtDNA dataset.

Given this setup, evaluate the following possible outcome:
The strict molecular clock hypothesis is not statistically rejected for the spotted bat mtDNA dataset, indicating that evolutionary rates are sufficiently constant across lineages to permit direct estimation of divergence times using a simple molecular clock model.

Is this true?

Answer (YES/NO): NO